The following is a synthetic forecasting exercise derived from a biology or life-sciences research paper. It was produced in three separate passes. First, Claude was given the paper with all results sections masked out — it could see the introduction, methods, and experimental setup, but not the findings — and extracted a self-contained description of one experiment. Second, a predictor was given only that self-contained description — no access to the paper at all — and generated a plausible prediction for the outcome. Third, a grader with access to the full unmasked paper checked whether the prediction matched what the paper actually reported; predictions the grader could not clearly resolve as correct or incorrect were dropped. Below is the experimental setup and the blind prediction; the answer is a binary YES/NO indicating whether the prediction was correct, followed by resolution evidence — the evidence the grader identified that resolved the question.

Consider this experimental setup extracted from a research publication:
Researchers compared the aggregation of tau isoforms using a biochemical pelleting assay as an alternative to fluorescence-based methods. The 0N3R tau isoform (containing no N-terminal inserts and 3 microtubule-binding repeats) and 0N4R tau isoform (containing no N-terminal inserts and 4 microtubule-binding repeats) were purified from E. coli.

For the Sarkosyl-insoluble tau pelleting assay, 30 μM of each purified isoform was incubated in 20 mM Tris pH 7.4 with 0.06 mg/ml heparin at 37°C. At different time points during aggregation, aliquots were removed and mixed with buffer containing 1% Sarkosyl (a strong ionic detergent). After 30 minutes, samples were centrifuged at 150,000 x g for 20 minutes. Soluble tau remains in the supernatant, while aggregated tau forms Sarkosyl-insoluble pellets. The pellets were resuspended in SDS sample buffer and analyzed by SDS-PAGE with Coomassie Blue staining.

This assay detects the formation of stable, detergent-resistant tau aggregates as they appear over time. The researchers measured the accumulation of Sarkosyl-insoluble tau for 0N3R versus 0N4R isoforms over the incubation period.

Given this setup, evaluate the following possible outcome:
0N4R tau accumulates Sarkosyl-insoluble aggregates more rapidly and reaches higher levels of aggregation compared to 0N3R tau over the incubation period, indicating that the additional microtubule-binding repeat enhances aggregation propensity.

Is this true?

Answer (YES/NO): NO